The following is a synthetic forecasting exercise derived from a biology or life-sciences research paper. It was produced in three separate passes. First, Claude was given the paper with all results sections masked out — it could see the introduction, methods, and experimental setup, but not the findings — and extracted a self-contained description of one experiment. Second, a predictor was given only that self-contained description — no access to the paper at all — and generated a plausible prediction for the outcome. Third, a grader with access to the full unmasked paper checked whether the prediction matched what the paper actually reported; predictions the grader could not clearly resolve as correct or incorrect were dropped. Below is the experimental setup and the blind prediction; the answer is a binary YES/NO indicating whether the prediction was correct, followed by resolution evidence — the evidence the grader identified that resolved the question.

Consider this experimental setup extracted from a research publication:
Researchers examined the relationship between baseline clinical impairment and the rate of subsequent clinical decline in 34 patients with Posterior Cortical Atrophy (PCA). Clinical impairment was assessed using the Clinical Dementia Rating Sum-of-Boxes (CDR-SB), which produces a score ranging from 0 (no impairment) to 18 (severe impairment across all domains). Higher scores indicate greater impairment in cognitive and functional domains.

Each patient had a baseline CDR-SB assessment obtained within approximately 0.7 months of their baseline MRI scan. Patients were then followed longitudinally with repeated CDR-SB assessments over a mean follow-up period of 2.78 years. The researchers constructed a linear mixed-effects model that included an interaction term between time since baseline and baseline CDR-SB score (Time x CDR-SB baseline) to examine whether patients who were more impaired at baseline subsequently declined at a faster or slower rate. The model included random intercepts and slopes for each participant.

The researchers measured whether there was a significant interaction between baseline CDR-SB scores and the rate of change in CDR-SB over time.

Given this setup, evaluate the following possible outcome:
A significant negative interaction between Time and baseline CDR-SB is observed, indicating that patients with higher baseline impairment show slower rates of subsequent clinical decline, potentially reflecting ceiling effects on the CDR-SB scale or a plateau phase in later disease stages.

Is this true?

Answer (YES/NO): NO